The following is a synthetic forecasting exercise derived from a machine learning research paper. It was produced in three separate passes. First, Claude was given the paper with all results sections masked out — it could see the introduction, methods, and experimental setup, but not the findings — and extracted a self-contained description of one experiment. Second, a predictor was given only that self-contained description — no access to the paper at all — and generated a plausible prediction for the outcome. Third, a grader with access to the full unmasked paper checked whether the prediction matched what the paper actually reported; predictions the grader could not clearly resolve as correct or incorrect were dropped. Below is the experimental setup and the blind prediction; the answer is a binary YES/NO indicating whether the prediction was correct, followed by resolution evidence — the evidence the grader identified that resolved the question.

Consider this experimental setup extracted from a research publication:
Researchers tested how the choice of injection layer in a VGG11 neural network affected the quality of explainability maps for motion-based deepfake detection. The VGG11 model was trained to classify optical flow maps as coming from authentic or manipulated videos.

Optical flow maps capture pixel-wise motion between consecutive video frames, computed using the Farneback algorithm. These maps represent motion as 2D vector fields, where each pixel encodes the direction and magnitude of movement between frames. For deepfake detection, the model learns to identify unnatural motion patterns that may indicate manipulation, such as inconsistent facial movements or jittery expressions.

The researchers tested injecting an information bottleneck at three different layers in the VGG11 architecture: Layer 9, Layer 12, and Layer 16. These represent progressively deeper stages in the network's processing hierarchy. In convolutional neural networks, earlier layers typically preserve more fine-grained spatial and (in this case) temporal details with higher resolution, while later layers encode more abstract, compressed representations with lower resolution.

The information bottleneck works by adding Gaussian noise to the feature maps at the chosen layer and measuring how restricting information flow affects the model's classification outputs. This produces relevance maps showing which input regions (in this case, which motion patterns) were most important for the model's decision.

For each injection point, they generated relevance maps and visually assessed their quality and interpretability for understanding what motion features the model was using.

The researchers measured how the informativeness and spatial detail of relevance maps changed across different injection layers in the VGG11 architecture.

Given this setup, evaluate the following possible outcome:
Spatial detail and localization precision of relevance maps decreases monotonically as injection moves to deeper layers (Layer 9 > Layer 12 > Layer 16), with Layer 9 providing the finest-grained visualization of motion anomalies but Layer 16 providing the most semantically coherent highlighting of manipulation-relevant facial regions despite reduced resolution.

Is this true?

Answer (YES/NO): NO